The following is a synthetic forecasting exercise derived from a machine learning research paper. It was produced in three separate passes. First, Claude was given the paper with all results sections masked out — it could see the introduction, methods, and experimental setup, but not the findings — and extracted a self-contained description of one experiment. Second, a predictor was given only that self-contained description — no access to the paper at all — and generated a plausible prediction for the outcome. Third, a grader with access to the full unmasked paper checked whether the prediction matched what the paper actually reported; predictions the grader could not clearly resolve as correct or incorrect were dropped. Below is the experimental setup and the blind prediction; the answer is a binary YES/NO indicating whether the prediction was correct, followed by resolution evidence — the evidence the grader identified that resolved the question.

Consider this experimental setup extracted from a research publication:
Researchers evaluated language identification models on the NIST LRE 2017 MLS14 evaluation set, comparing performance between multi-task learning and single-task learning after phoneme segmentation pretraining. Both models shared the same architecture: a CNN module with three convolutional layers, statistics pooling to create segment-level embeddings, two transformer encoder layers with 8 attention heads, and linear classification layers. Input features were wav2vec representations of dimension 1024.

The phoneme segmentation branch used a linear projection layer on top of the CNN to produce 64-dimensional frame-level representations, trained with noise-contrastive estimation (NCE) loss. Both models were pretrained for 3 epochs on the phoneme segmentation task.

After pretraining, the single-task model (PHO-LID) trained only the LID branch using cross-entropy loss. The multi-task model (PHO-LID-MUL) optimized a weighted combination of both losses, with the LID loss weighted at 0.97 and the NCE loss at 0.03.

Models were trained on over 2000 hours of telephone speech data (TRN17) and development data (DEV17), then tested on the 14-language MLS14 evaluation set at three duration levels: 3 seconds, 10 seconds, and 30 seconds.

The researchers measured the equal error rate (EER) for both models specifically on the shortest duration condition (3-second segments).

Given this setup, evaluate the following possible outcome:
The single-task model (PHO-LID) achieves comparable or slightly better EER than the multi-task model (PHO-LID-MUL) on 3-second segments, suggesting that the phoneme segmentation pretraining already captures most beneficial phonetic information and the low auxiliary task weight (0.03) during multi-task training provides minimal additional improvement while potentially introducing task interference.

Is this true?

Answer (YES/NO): NO